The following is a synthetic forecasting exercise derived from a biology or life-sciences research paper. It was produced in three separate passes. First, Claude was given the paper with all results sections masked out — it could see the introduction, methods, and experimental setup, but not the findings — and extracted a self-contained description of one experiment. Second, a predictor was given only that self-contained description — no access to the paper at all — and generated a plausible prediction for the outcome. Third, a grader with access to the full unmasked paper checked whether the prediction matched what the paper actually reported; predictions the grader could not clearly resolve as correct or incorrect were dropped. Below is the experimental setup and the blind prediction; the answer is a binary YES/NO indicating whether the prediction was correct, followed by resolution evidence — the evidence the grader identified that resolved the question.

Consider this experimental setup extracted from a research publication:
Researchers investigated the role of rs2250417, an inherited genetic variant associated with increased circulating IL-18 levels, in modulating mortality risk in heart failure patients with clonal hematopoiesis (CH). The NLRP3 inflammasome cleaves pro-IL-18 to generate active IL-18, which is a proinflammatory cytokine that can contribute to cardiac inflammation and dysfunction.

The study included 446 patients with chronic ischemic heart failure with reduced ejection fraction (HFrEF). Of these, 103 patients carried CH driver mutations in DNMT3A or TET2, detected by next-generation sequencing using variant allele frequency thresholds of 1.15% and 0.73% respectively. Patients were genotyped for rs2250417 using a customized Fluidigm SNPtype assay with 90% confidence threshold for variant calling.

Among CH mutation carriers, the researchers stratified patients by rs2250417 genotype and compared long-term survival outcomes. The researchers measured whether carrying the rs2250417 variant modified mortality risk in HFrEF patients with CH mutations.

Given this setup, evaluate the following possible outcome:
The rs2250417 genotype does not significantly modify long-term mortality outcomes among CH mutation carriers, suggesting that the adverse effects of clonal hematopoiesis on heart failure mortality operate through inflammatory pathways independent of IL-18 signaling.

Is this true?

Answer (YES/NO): NO